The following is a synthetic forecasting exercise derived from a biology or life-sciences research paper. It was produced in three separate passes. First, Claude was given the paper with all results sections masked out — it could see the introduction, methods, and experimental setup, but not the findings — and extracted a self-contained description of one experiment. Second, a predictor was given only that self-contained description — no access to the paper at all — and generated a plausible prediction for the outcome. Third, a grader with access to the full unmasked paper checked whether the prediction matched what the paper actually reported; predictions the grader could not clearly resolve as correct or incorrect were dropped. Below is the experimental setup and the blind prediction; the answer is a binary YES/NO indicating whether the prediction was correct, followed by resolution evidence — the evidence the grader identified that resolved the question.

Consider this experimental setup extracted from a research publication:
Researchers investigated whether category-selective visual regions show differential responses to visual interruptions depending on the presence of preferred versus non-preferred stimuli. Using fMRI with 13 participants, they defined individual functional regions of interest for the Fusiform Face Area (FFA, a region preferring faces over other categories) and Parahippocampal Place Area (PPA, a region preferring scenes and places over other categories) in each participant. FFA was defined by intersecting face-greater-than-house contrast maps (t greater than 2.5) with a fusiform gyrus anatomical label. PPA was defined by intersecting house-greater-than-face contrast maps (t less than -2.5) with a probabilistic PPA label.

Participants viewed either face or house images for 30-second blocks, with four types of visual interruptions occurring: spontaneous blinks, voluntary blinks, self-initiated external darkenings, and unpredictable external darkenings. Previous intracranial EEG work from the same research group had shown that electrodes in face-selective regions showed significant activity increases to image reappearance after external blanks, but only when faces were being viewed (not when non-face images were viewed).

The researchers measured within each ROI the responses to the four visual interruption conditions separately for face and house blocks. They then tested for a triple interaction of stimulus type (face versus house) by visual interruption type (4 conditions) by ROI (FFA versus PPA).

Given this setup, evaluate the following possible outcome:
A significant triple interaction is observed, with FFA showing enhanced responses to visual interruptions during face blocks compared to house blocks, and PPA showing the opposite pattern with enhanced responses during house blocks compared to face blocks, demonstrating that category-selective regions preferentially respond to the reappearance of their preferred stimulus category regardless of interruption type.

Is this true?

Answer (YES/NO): NO